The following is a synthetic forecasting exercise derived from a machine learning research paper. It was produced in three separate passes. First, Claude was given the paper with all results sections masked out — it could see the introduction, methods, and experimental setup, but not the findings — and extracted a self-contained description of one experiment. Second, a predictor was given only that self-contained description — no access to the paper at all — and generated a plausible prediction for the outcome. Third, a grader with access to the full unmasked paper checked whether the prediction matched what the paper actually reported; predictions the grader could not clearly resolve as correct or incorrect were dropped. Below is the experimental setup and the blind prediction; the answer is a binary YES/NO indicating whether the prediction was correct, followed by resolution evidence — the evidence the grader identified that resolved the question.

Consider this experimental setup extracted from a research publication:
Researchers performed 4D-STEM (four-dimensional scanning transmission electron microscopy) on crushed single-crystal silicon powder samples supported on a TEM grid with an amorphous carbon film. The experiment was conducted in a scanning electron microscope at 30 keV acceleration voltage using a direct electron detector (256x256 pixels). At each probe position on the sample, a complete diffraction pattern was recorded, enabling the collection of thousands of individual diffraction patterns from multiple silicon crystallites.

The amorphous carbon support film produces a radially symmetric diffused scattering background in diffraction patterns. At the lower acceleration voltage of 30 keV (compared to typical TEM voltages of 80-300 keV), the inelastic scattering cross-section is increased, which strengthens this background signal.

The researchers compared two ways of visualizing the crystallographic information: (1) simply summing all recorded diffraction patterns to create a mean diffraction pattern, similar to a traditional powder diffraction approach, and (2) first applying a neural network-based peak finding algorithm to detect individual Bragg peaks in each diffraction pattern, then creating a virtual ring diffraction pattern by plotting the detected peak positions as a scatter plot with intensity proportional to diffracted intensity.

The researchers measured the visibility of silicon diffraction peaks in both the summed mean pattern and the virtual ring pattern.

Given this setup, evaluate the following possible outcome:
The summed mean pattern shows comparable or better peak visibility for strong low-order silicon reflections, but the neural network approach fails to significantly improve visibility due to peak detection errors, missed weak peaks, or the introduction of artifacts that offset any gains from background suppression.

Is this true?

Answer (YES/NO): NO